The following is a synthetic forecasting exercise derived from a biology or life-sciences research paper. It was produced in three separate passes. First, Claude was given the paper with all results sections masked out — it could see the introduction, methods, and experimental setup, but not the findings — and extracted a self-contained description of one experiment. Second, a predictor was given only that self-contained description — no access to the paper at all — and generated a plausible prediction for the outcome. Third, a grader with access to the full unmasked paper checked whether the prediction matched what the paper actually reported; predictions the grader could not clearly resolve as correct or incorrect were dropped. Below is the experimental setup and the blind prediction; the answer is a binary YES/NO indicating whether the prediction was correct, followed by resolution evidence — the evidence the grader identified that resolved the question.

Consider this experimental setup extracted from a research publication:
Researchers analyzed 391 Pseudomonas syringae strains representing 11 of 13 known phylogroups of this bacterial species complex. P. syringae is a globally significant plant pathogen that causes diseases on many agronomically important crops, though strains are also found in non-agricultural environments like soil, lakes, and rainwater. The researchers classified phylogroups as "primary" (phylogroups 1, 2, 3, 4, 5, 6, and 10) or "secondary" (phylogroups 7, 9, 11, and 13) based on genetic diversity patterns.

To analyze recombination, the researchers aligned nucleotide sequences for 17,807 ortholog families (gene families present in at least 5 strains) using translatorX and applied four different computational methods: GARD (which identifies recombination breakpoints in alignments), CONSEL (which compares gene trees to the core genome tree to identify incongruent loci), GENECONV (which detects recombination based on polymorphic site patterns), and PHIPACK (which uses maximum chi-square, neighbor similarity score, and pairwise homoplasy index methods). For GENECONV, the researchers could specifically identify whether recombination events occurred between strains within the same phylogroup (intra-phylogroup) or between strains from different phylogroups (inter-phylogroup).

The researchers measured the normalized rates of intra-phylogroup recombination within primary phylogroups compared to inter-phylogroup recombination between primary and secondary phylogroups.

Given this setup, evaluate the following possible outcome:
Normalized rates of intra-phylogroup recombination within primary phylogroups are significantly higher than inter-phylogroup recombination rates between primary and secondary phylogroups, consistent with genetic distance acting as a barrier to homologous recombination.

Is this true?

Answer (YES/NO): YES